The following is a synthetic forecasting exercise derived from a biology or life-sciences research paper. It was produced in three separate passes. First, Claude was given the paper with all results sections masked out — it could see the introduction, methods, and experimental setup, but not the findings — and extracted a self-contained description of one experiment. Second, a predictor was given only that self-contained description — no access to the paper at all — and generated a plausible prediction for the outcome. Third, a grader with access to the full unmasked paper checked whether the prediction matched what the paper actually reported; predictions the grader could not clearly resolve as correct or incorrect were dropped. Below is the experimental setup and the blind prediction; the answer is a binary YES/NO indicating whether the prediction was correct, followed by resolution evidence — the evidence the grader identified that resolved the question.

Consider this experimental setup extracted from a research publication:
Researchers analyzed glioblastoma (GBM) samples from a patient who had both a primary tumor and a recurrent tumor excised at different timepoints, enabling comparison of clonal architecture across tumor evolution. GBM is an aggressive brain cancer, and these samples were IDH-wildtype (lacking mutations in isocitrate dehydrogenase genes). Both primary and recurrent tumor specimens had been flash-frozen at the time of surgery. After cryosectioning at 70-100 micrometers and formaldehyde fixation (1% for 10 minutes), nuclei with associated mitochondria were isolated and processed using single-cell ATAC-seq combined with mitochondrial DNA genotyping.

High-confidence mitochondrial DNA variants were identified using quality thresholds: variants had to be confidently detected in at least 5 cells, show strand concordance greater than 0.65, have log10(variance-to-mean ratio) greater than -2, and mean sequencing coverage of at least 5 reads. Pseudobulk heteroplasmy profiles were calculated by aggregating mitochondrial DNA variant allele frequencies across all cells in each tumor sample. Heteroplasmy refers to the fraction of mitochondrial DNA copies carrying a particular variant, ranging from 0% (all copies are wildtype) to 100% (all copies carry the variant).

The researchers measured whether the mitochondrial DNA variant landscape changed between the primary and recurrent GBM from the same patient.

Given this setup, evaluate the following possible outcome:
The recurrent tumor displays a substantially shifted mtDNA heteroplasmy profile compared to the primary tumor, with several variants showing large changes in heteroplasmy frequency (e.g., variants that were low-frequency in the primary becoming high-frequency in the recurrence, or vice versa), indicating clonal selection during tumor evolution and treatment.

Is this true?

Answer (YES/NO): YES